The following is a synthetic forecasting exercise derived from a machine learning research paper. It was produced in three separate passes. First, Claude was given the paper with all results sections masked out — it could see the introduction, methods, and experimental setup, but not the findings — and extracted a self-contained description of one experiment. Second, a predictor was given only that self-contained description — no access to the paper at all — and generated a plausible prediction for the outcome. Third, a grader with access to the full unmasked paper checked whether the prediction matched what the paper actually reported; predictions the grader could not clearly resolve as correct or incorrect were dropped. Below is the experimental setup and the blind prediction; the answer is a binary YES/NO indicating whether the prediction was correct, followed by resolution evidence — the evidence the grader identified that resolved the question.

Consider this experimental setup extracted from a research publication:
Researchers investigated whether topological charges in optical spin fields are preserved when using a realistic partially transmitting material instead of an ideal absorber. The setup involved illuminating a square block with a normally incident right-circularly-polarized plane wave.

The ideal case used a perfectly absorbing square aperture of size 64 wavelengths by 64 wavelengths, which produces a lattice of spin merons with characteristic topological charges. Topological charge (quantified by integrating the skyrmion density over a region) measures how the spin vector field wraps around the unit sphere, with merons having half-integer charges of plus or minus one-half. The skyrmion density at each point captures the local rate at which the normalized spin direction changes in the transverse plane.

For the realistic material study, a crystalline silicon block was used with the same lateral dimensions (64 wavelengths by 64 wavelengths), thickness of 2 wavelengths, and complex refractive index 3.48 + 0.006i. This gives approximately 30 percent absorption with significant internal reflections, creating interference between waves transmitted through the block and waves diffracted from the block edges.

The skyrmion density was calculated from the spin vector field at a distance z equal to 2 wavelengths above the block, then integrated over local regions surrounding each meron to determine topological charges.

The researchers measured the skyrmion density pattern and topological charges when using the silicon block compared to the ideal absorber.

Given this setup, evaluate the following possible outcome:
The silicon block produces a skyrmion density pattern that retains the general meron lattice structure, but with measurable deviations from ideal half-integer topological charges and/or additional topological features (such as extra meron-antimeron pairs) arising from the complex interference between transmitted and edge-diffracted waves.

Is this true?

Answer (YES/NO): NO